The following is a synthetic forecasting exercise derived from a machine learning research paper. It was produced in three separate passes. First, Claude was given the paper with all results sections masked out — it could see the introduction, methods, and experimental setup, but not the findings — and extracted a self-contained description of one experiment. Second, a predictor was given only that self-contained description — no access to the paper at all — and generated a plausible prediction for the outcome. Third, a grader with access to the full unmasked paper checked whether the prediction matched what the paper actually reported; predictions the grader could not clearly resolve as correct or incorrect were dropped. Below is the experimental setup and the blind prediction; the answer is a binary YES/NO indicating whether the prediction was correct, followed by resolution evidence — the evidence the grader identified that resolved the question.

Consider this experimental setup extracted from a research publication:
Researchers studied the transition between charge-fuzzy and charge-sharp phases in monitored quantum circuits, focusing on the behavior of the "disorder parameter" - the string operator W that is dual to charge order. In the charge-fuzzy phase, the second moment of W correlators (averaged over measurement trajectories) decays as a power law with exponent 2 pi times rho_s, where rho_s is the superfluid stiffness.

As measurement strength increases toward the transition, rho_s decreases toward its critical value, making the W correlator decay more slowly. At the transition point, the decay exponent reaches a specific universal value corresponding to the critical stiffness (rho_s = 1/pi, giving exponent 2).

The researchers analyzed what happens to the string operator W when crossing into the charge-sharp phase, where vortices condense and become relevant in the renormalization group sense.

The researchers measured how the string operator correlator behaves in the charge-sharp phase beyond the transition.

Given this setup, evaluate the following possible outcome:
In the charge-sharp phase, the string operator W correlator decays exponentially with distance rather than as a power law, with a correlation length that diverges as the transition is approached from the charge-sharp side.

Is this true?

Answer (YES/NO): NO